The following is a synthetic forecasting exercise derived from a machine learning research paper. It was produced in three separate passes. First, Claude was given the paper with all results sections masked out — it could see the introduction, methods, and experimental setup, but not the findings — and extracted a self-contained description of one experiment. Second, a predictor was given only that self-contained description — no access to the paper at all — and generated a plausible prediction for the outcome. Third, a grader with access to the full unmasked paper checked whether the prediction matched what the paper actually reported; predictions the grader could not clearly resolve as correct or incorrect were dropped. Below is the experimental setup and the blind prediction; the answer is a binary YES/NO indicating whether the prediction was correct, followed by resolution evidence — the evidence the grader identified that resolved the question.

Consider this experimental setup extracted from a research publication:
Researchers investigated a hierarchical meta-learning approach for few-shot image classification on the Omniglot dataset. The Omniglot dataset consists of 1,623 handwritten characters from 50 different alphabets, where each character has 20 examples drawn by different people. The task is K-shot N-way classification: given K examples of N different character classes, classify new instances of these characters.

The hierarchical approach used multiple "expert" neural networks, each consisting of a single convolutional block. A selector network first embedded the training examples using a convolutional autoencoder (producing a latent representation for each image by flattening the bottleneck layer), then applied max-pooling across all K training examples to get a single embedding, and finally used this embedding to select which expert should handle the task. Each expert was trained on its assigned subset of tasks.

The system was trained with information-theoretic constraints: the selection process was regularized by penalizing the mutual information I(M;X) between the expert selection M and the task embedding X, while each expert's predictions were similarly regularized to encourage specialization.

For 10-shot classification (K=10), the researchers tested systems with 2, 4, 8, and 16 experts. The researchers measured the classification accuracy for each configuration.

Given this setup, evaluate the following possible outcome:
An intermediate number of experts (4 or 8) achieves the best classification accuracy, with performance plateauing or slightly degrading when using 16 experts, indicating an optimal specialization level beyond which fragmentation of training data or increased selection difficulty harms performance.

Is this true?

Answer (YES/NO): NO